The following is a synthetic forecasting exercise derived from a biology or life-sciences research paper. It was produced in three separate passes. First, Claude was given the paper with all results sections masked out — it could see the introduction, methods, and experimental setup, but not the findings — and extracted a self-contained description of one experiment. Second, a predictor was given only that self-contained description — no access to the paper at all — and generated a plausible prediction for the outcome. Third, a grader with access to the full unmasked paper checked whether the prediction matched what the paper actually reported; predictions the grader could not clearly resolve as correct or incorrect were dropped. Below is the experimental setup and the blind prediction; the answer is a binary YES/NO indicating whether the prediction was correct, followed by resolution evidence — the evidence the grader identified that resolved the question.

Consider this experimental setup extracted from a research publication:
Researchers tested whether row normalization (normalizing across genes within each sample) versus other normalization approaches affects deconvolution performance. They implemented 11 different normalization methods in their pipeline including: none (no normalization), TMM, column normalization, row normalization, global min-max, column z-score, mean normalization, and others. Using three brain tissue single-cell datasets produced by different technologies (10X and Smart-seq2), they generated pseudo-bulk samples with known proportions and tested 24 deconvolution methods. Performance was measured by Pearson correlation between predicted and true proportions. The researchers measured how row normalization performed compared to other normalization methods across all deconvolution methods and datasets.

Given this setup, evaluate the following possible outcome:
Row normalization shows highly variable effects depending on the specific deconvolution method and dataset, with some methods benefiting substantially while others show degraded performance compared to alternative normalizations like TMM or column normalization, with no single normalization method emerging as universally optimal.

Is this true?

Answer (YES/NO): NO